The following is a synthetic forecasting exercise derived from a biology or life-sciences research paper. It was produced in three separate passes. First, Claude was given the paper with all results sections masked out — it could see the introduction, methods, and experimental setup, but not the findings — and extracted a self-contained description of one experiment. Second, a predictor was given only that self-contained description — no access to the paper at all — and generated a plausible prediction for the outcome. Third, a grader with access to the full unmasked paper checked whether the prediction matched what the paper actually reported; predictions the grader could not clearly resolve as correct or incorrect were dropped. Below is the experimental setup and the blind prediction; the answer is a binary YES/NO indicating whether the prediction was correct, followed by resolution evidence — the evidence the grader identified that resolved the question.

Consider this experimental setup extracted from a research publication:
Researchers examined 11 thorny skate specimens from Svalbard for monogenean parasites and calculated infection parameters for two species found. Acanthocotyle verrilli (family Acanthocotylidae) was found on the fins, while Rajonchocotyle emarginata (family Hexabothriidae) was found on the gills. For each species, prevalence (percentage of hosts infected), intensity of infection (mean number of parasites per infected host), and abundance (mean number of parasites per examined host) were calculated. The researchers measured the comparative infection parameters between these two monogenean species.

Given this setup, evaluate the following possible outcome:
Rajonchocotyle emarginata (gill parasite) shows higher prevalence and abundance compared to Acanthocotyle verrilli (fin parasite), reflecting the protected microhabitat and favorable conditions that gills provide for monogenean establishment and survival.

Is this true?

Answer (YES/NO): NO